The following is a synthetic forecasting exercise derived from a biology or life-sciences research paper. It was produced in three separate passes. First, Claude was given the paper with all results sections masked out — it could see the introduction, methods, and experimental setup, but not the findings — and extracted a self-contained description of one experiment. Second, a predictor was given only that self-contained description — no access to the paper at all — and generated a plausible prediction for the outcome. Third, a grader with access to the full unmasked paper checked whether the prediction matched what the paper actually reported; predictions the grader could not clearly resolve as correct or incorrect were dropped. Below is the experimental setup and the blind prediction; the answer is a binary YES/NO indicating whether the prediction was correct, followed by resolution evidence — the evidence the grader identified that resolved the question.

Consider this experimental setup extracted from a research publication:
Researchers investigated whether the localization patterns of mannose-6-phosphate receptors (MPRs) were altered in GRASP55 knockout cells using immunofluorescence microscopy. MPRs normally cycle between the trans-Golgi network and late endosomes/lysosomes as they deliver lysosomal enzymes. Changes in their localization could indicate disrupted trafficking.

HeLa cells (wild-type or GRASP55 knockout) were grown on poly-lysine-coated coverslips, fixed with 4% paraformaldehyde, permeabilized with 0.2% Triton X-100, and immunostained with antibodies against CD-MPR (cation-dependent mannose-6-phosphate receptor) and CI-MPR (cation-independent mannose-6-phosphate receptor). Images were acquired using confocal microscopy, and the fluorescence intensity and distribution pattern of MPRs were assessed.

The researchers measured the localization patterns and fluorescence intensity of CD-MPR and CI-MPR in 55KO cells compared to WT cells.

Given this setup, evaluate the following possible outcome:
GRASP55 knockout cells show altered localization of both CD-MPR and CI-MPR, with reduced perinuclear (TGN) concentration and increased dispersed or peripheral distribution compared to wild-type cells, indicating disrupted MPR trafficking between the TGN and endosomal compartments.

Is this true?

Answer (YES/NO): NO